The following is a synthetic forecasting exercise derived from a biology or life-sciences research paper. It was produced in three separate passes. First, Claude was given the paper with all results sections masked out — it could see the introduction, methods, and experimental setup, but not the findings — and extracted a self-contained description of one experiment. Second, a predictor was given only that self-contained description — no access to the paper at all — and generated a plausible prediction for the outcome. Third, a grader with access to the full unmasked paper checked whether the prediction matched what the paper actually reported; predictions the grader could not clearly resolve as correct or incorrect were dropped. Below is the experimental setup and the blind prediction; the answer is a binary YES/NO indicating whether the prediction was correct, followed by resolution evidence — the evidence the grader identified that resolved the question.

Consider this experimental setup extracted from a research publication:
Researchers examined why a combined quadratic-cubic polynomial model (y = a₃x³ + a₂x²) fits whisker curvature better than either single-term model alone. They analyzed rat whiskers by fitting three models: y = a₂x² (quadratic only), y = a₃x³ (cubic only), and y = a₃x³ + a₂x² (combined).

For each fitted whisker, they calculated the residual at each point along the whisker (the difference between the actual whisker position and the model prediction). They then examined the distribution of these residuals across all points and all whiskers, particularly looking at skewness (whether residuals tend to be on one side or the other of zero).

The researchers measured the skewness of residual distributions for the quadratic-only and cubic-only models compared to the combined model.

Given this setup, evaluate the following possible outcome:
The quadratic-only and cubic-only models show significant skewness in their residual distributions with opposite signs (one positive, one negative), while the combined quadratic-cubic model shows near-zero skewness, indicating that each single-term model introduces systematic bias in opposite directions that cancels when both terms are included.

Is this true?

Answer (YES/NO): YES